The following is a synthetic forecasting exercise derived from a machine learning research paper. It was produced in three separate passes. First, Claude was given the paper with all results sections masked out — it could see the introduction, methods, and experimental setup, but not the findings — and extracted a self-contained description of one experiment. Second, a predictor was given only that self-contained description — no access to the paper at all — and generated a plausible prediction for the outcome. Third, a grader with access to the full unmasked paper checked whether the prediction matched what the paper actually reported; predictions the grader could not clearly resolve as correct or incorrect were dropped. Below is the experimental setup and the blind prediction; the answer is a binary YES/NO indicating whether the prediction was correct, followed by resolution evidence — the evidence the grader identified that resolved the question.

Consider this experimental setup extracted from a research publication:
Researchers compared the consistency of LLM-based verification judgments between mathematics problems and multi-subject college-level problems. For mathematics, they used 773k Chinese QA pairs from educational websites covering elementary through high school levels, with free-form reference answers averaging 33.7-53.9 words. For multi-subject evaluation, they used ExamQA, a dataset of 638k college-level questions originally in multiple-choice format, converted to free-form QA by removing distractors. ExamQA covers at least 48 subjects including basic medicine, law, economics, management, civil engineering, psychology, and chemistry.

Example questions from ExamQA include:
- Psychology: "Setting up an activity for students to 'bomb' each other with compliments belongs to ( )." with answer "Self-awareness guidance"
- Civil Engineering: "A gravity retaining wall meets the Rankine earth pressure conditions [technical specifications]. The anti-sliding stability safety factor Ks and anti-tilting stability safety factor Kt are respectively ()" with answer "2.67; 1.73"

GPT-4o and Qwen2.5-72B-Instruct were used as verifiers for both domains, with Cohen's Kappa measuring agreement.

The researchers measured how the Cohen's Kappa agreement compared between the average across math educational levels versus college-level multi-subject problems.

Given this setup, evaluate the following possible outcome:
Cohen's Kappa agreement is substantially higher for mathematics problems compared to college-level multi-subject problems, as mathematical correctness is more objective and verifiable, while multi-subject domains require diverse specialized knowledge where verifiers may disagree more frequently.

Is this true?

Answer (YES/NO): NO